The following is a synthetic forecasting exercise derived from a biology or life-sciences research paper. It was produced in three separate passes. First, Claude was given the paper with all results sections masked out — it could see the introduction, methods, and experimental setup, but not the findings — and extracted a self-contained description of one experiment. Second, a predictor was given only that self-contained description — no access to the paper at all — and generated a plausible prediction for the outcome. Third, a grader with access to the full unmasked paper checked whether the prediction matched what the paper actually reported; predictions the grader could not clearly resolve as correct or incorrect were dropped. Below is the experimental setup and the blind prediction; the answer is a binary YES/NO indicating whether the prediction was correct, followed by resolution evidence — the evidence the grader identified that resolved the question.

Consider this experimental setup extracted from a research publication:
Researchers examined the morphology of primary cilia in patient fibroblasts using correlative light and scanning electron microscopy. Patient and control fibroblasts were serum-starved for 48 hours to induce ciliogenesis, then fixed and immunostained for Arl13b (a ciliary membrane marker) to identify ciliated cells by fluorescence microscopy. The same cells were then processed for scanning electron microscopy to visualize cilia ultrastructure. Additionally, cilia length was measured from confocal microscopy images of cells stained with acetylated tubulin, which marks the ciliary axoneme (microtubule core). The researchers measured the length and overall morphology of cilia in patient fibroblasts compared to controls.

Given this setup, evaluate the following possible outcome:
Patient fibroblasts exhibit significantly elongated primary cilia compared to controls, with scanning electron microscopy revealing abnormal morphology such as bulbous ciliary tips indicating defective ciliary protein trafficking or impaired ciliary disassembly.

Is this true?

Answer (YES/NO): NO